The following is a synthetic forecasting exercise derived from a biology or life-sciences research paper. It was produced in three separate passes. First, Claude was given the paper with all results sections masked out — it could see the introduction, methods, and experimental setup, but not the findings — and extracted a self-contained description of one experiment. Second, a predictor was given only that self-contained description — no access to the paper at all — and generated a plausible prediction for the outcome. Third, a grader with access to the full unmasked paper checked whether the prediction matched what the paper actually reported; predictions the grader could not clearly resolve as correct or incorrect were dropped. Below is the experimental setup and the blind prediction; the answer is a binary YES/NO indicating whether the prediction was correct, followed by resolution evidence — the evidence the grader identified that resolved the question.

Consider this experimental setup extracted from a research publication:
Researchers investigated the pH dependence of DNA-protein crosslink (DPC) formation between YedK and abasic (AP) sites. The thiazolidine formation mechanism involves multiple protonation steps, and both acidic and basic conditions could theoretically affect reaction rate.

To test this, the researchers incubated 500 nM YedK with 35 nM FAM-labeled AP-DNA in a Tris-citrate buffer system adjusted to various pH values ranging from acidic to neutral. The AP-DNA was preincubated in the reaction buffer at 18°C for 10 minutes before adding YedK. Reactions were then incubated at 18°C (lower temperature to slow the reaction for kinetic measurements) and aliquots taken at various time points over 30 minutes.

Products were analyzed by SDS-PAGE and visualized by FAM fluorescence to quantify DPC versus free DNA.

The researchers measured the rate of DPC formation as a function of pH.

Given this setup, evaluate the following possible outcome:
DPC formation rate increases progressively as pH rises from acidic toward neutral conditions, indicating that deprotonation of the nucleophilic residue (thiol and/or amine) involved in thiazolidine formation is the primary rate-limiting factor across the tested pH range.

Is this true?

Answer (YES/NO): NO